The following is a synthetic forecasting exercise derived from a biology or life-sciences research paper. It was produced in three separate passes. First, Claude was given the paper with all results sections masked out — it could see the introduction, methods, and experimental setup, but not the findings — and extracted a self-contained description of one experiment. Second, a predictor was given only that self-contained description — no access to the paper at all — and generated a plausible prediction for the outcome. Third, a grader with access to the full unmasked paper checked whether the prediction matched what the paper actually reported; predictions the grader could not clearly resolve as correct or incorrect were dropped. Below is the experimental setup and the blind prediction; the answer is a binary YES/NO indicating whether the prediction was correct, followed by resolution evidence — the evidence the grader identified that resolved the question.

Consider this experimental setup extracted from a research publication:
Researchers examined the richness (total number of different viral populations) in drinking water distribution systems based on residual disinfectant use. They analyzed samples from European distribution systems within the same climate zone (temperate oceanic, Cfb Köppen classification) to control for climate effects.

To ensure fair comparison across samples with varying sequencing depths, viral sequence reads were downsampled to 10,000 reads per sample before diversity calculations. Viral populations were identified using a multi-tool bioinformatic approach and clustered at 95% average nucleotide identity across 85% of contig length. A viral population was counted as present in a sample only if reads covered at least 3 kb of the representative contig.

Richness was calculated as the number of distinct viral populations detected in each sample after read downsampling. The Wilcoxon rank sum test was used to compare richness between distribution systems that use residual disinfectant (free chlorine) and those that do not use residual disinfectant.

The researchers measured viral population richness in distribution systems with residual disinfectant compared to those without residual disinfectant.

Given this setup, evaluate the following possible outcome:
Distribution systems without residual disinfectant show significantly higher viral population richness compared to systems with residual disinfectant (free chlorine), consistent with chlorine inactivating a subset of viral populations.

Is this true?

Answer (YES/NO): YES